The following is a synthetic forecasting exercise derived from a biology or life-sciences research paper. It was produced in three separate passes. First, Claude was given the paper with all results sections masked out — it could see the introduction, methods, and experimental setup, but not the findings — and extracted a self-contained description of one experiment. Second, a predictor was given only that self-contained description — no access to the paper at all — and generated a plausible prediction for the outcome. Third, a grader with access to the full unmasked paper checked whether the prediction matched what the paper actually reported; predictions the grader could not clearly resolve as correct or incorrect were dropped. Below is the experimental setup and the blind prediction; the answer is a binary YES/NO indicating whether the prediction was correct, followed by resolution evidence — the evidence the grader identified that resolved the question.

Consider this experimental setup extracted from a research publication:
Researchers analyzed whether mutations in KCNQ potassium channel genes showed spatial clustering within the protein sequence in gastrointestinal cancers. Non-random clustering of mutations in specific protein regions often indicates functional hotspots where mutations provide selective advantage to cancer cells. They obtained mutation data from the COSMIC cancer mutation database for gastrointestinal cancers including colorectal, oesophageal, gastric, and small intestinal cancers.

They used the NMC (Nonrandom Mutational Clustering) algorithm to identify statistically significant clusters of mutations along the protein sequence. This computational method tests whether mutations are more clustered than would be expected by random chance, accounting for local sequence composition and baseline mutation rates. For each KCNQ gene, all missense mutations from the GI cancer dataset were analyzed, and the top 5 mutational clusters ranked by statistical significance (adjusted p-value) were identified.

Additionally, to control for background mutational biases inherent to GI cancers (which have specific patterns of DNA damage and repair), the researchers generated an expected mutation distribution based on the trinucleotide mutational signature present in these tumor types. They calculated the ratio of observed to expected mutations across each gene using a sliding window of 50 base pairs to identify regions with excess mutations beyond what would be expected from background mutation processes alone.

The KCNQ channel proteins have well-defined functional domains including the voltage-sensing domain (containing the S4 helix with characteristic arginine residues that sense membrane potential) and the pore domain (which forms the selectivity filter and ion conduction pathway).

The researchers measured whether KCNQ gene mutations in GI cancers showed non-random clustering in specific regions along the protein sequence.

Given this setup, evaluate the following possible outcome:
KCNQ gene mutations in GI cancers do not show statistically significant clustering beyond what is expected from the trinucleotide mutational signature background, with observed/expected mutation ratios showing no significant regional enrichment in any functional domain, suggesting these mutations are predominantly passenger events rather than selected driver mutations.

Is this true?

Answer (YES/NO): NO